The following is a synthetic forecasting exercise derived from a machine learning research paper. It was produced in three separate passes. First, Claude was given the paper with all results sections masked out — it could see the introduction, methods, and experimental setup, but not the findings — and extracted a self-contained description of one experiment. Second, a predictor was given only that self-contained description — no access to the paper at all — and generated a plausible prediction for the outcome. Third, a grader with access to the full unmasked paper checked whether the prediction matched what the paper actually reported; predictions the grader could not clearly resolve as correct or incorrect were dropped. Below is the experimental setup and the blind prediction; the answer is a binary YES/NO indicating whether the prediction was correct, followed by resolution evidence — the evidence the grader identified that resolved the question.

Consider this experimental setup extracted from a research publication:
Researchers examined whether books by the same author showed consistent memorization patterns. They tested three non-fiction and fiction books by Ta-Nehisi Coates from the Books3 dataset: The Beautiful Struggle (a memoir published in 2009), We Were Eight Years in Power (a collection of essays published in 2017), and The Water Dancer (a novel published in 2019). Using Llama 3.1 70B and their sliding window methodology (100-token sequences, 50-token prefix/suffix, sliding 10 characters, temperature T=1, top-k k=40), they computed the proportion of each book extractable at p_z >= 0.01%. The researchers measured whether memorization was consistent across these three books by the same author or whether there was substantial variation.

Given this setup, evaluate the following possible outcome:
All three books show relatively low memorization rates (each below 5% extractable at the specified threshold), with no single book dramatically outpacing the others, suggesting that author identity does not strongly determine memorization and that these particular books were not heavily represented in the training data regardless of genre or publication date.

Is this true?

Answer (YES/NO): NO